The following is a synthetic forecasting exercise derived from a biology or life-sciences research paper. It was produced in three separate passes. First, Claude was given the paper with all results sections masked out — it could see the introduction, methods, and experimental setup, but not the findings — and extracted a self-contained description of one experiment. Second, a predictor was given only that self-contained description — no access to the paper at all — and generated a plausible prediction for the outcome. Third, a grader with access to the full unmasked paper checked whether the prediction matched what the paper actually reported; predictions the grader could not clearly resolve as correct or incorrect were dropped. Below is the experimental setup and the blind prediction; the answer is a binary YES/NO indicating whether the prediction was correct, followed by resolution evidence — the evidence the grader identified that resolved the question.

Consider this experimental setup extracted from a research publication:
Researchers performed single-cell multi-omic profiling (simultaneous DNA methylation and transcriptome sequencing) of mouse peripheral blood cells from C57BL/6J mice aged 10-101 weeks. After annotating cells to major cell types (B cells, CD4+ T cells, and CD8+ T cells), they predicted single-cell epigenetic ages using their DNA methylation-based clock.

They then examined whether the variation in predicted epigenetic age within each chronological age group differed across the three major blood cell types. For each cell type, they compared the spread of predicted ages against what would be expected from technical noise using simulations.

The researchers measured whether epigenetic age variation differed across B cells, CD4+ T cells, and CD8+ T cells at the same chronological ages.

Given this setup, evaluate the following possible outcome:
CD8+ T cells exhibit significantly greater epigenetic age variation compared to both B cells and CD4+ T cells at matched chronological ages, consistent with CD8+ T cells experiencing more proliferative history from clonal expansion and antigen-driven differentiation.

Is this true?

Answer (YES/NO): YES